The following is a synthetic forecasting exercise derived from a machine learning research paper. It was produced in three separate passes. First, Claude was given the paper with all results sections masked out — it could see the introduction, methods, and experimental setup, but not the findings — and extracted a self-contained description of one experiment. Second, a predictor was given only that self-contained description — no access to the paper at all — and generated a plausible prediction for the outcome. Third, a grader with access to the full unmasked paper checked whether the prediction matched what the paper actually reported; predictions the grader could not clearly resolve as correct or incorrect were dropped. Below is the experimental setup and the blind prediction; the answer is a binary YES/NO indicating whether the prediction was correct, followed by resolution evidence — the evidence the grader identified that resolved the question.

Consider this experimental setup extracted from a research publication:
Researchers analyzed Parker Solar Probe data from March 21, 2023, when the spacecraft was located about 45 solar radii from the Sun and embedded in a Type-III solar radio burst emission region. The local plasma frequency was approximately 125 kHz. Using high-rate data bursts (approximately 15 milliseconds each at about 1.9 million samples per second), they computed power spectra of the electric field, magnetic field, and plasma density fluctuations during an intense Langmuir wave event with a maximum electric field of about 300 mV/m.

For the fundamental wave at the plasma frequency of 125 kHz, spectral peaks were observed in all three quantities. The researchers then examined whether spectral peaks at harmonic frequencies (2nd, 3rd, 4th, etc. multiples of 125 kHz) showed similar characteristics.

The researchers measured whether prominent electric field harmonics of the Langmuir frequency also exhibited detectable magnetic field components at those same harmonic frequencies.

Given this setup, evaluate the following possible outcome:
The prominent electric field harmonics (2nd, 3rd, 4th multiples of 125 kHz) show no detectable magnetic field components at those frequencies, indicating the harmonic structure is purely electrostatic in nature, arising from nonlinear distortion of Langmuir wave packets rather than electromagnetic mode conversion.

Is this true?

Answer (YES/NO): YES